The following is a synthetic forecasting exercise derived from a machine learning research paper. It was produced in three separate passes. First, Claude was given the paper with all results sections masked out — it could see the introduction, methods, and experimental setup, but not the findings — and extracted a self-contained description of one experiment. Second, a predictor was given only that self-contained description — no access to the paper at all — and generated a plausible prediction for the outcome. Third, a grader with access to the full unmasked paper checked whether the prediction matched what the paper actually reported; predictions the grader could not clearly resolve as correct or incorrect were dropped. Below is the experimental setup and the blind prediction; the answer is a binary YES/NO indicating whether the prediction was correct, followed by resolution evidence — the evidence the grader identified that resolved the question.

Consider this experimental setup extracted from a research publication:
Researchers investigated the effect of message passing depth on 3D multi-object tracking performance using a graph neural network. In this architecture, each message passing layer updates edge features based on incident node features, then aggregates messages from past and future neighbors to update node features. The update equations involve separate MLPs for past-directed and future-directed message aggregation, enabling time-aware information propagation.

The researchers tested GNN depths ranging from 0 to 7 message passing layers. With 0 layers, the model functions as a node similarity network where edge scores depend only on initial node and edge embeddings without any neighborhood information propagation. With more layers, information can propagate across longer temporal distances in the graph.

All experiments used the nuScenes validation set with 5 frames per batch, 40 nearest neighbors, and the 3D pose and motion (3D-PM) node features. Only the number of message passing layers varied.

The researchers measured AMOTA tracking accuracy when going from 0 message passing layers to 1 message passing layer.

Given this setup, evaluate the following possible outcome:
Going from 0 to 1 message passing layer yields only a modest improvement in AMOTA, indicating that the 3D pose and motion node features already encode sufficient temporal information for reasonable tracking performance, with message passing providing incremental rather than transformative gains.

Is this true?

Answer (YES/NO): NO